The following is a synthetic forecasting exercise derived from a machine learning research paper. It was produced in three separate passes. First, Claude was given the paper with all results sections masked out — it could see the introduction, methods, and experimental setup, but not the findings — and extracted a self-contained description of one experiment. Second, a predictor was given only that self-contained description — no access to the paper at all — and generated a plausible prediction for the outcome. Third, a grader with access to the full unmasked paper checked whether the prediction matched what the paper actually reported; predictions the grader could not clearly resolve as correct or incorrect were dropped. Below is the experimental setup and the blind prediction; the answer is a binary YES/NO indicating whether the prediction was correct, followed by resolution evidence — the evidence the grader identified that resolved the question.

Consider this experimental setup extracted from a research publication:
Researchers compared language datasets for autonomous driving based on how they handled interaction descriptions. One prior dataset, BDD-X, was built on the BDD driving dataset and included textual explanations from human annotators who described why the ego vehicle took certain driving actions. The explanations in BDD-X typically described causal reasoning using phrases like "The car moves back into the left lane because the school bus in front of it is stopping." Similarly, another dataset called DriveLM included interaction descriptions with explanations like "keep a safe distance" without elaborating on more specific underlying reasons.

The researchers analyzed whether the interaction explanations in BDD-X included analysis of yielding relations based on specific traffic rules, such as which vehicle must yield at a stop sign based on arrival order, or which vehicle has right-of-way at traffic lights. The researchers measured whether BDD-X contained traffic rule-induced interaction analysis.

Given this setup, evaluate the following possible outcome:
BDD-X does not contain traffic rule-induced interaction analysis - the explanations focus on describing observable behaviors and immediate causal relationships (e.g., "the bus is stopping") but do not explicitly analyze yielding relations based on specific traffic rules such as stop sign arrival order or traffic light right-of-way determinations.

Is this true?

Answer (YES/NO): YES